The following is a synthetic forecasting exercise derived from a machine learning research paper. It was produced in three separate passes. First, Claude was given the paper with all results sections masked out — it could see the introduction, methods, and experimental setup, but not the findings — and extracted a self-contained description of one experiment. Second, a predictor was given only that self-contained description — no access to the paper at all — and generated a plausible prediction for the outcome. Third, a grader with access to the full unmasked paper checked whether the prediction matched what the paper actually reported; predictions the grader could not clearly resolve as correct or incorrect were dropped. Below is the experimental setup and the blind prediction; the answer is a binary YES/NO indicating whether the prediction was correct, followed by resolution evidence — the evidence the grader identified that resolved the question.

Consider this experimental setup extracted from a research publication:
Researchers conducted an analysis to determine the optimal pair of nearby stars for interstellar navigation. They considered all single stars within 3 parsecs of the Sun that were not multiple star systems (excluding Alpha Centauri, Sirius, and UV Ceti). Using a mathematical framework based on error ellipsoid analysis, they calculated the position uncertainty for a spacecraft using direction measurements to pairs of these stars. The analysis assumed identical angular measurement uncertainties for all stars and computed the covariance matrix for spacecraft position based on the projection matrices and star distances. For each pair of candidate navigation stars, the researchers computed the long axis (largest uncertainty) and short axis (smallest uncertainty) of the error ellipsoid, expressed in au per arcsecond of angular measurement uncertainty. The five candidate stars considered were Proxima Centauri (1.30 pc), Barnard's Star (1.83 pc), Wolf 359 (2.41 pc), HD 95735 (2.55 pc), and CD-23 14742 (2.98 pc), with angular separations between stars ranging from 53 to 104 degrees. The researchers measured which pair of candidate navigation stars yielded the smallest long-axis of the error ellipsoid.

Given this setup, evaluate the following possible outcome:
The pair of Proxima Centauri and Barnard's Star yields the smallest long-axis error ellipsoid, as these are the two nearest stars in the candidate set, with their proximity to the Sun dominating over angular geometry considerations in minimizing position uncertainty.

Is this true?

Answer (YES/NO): YES